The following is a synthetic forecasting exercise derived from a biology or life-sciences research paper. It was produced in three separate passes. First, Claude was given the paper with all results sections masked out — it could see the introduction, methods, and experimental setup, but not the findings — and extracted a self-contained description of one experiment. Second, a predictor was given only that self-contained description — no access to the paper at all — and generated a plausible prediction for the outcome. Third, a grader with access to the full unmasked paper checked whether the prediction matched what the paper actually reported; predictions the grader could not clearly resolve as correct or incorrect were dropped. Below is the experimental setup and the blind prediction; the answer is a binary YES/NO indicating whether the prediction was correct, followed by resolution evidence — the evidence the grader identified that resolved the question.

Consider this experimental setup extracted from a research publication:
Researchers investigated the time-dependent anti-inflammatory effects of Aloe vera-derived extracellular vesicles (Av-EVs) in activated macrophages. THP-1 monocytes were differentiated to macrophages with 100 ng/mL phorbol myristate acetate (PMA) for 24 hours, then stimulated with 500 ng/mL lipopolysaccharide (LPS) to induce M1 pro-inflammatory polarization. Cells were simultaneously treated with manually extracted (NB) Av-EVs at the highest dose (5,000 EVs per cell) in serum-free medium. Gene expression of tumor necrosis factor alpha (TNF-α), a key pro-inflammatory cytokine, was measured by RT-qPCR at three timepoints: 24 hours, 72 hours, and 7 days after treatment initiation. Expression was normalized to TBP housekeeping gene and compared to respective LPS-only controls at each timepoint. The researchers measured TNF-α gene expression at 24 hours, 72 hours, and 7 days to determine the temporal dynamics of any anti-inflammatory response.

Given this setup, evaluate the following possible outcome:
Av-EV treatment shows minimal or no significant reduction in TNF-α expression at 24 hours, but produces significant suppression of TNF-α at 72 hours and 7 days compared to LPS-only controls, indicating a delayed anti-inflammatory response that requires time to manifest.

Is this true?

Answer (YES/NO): NO